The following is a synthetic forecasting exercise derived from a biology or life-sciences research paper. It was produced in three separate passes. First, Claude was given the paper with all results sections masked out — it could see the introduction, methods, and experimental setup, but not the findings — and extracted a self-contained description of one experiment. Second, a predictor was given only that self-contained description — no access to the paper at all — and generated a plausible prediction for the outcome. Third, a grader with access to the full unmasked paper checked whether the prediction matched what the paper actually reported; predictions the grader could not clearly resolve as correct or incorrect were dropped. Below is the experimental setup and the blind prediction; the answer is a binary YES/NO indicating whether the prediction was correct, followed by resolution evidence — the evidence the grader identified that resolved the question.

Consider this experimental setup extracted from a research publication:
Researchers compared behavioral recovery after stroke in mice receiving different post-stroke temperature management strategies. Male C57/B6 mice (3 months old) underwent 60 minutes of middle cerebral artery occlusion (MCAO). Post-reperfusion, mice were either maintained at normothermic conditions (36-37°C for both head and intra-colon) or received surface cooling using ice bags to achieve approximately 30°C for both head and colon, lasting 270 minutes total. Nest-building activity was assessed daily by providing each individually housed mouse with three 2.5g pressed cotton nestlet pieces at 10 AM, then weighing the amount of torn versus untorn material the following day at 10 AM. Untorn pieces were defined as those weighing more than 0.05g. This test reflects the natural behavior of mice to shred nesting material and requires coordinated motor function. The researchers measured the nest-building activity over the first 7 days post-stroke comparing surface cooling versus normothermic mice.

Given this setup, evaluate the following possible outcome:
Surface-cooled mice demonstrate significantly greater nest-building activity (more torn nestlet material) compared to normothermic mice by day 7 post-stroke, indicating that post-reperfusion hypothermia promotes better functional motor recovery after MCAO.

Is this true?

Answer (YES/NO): YES